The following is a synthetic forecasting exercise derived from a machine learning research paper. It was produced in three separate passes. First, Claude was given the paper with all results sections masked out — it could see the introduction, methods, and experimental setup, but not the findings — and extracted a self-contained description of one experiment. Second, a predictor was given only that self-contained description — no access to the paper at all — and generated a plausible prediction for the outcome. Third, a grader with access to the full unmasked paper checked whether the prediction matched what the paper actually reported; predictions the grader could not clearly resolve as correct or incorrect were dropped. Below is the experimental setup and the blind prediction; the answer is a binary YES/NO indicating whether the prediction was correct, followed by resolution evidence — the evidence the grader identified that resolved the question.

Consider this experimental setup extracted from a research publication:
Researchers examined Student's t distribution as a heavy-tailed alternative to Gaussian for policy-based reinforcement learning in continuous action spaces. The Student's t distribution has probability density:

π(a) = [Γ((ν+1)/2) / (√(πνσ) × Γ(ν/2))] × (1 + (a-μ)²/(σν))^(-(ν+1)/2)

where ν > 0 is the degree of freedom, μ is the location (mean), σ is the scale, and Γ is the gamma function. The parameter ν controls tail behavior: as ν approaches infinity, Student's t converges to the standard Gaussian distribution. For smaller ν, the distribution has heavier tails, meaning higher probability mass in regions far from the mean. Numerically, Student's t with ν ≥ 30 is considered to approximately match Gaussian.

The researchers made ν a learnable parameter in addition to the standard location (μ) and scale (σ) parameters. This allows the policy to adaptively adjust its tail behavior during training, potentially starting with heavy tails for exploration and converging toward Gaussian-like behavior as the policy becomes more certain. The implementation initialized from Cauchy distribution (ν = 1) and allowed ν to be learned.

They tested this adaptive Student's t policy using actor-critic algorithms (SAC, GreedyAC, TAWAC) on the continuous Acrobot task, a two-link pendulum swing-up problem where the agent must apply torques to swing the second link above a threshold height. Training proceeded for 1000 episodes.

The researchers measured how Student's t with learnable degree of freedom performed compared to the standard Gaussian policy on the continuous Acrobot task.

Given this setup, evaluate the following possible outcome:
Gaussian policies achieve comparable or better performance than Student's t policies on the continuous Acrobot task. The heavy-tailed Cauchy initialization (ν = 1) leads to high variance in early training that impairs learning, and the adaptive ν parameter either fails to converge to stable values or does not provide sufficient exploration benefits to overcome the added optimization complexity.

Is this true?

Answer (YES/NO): NO